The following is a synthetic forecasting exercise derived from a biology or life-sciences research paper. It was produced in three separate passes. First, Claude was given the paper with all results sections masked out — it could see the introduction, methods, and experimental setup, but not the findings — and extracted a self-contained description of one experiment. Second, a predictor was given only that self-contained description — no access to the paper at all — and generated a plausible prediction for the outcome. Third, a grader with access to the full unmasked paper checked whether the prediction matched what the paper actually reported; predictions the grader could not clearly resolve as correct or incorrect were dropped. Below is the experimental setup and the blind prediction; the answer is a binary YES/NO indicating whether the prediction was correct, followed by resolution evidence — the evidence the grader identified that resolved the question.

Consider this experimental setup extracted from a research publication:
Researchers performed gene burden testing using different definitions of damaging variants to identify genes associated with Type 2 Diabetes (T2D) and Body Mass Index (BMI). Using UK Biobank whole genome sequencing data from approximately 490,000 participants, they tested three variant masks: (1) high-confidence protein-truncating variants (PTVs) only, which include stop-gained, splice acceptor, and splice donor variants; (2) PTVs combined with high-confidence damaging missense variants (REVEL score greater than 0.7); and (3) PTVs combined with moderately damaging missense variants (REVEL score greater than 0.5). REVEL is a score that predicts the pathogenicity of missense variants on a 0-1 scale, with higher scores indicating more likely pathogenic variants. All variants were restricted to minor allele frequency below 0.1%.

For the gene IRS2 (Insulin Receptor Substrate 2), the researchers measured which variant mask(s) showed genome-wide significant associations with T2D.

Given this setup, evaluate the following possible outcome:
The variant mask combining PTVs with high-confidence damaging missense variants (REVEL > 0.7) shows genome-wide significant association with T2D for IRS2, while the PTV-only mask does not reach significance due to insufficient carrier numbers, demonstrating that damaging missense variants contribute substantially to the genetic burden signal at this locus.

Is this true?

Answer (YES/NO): NO